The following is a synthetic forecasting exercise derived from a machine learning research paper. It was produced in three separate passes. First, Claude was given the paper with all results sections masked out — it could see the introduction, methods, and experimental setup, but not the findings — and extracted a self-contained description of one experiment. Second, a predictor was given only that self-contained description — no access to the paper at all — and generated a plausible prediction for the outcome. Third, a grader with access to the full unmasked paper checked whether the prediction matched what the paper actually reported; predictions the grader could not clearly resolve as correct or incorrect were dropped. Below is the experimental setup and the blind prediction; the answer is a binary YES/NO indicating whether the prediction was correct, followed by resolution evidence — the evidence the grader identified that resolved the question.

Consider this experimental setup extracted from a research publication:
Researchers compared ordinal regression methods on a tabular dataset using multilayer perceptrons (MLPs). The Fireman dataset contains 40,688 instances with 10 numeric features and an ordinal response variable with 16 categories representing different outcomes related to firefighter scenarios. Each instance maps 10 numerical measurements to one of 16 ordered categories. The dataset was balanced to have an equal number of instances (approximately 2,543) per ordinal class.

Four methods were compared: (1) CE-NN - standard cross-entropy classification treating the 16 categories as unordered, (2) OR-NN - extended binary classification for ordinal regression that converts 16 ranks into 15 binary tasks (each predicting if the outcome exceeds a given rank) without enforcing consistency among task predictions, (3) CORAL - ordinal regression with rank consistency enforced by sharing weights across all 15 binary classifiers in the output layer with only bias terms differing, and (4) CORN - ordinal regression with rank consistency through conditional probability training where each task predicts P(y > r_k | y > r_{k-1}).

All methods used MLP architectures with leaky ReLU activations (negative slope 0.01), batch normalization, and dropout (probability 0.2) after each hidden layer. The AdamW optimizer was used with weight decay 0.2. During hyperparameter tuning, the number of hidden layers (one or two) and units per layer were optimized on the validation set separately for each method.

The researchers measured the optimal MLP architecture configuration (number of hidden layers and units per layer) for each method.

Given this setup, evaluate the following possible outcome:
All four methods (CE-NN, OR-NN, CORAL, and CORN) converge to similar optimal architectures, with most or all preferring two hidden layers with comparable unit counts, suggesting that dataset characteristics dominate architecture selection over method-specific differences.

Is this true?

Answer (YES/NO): YES